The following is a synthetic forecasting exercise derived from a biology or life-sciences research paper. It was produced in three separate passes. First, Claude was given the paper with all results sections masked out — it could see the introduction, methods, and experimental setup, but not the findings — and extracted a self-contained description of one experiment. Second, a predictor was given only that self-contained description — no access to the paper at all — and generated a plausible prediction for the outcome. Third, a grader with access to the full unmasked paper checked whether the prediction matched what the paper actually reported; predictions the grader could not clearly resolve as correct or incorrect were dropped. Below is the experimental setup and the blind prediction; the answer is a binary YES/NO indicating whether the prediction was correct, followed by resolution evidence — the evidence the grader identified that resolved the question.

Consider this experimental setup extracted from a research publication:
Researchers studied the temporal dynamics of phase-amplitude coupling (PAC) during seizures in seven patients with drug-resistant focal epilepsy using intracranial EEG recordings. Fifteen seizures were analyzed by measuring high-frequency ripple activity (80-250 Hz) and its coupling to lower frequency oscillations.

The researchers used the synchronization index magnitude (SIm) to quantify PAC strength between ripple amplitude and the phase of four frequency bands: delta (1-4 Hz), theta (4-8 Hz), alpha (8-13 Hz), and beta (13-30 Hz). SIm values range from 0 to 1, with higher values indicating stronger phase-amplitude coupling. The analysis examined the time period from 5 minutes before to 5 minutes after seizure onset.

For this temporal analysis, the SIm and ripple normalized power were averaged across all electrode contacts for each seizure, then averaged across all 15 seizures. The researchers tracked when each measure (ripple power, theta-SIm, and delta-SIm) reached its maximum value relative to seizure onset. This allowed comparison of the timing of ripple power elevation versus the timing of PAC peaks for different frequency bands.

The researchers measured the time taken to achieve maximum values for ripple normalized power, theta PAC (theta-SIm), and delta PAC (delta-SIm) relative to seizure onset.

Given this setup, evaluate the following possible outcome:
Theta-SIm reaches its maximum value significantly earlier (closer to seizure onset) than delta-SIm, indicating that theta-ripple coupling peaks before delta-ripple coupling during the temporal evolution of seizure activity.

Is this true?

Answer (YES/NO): YES